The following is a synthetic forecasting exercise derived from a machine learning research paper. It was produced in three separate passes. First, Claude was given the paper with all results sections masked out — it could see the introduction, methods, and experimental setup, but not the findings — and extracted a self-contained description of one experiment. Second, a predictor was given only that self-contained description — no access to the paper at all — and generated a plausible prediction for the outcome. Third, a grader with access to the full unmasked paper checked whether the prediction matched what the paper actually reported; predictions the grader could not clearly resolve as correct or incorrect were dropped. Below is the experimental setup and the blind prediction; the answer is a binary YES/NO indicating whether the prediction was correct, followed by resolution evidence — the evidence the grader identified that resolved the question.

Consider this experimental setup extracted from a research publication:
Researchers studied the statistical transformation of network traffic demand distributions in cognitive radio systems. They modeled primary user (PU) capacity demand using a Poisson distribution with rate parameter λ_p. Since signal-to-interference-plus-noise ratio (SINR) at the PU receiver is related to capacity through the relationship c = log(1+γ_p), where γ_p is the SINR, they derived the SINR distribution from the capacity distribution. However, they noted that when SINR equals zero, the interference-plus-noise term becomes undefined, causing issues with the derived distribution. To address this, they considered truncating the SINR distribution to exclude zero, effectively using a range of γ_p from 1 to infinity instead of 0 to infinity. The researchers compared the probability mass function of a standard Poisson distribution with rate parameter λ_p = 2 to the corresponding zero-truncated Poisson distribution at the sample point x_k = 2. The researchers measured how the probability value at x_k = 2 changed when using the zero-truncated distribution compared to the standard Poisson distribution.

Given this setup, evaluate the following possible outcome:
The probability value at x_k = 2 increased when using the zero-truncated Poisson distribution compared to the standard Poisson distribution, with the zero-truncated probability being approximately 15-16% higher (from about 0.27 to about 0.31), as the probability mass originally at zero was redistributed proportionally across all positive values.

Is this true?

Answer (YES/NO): YES